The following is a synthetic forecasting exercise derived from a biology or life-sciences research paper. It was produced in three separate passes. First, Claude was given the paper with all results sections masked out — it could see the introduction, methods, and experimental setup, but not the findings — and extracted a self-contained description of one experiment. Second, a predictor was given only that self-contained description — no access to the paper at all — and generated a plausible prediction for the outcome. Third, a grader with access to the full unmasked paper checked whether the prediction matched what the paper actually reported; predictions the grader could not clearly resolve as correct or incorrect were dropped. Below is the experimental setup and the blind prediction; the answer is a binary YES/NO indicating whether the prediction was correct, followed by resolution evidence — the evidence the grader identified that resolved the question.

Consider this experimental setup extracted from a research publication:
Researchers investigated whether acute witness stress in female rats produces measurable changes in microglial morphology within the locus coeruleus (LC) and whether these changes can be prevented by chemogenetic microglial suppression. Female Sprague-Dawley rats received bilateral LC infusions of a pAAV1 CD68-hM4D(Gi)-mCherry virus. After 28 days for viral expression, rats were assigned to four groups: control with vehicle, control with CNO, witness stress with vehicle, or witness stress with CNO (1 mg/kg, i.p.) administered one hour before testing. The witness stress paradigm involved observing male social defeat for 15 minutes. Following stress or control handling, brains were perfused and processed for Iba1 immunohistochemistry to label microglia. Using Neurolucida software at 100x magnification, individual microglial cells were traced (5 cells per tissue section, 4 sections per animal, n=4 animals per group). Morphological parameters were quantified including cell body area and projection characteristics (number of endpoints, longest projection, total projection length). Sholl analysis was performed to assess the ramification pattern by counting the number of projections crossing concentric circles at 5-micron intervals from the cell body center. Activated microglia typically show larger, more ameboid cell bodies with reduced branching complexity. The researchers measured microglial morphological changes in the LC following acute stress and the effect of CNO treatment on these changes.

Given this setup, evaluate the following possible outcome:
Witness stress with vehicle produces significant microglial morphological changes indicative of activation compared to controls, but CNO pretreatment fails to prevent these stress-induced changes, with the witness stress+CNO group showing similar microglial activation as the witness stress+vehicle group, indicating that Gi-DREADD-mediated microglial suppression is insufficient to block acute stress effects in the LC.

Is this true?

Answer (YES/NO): NO